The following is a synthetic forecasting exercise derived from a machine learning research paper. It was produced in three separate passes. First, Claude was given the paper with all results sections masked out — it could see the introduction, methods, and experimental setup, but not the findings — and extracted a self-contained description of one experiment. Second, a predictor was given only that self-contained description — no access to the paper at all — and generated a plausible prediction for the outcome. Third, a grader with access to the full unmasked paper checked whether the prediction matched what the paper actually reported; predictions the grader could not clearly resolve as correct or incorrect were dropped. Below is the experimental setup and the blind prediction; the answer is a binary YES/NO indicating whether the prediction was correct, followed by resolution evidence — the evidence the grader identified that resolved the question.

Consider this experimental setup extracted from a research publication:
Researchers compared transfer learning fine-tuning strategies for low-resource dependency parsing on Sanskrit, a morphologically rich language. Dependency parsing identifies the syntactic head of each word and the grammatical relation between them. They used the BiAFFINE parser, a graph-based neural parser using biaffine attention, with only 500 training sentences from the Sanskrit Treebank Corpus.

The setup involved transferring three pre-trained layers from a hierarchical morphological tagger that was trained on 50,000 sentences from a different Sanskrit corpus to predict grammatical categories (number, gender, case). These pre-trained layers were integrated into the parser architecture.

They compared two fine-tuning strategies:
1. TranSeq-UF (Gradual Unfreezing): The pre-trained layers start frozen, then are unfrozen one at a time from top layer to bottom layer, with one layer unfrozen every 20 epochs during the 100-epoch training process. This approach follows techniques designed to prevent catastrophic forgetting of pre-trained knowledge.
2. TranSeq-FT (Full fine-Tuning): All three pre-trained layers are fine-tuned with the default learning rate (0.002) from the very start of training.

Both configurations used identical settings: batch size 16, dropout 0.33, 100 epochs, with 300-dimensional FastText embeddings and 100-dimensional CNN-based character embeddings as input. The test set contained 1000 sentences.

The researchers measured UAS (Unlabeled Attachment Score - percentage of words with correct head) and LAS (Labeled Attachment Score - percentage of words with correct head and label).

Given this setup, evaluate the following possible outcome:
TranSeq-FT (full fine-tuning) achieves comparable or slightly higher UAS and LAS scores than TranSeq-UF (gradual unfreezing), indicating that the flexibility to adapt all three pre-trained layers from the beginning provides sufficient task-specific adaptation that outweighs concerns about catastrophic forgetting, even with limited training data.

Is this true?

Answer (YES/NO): YES